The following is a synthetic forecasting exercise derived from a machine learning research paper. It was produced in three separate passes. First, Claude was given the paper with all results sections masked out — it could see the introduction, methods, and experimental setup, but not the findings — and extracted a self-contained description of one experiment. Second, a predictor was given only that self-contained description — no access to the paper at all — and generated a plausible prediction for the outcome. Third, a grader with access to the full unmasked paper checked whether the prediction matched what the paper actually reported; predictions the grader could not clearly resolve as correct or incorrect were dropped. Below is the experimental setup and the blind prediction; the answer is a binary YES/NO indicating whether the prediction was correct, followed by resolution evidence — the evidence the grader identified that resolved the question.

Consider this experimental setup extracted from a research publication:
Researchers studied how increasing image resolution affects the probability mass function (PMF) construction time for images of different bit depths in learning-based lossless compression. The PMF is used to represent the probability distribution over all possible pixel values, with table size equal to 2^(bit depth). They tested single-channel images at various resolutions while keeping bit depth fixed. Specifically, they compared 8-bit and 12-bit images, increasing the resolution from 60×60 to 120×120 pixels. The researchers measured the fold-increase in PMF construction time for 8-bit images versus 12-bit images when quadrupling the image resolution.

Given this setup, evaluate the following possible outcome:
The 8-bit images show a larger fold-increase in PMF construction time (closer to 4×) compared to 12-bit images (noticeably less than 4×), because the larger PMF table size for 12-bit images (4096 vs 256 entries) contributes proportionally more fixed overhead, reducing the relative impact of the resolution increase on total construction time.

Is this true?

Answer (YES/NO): NO